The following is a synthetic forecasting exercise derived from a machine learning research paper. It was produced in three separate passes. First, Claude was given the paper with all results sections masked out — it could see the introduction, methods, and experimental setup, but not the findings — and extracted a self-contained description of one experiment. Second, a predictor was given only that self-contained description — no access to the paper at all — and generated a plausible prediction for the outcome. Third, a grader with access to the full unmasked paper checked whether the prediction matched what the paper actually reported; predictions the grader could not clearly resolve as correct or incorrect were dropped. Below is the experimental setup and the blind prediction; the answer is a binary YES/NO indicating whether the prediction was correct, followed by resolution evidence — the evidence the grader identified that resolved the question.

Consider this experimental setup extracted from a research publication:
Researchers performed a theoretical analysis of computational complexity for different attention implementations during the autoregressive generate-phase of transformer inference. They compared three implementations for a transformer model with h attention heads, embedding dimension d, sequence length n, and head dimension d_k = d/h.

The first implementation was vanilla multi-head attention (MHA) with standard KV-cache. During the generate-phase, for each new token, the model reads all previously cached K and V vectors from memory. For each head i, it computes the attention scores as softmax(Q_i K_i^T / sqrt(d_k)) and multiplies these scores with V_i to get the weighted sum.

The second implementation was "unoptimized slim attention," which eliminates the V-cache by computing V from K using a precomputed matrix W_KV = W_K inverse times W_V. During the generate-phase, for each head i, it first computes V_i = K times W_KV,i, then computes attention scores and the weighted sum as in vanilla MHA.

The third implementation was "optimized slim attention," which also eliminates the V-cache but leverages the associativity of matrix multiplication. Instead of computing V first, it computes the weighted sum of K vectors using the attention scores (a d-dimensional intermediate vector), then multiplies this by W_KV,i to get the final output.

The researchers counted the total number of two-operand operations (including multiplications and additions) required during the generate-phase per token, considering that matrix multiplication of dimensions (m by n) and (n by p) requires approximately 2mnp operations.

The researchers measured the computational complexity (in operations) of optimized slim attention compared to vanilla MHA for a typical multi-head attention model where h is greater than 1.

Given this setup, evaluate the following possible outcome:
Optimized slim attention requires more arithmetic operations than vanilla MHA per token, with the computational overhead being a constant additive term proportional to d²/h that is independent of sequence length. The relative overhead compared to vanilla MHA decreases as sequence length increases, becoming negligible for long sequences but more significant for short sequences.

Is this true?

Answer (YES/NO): NO